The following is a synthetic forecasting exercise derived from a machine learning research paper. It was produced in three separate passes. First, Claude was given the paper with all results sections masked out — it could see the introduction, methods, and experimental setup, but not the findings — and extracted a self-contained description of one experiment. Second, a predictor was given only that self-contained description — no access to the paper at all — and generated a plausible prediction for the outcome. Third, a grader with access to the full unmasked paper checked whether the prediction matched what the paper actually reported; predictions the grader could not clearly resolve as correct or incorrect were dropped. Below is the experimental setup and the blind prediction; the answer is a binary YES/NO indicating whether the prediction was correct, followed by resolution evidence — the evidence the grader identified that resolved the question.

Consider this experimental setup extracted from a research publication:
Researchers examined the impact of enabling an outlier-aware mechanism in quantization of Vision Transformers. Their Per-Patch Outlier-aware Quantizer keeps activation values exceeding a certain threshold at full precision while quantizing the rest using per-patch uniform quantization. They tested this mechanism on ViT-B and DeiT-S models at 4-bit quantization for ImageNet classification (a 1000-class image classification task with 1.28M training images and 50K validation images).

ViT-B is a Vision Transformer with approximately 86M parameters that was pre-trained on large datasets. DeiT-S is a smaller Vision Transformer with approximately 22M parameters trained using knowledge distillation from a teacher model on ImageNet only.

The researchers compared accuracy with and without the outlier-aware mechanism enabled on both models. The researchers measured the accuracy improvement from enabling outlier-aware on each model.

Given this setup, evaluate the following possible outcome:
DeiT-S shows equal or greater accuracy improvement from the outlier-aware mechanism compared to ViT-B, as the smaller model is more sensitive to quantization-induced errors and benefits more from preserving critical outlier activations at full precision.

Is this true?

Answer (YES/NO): NO